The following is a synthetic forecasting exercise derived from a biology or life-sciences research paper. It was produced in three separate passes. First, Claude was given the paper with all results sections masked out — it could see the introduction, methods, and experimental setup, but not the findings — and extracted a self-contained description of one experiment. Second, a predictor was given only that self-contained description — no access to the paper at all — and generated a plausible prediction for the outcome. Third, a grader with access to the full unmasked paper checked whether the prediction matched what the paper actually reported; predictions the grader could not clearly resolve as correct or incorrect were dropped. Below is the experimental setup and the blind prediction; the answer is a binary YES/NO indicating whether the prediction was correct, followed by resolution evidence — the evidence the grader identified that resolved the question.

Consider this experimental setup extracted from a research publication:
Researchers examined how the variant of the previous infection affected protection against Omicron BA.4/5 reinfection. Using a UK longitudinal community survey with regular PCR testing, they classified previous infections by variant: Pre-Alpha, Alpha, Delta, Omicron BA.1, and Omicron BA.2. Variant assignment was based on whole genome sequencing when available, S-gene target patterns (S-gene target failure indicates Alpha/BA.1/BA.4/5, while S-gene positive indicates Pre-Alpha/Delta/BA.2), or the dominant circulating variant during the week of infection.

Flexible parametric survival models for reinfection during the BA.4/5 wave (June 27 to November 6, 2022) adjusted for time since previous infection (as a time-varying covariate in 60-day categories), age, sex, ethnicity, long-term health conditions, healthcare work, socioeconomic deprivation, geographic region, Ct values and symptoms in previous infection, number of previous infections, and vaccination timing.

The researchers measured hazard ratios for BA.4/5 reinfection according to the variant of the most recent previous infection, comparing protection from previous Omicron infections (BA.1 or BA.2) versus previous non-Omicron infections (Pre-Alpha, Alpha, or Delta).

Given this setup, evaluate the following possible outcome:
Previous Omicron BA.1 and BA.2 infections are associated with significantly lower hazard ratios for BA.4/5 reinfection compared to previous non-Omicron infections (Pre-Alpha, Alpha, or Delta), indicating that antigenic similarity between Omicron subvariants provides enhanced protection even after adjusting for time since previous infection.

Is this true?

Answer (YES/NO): YES